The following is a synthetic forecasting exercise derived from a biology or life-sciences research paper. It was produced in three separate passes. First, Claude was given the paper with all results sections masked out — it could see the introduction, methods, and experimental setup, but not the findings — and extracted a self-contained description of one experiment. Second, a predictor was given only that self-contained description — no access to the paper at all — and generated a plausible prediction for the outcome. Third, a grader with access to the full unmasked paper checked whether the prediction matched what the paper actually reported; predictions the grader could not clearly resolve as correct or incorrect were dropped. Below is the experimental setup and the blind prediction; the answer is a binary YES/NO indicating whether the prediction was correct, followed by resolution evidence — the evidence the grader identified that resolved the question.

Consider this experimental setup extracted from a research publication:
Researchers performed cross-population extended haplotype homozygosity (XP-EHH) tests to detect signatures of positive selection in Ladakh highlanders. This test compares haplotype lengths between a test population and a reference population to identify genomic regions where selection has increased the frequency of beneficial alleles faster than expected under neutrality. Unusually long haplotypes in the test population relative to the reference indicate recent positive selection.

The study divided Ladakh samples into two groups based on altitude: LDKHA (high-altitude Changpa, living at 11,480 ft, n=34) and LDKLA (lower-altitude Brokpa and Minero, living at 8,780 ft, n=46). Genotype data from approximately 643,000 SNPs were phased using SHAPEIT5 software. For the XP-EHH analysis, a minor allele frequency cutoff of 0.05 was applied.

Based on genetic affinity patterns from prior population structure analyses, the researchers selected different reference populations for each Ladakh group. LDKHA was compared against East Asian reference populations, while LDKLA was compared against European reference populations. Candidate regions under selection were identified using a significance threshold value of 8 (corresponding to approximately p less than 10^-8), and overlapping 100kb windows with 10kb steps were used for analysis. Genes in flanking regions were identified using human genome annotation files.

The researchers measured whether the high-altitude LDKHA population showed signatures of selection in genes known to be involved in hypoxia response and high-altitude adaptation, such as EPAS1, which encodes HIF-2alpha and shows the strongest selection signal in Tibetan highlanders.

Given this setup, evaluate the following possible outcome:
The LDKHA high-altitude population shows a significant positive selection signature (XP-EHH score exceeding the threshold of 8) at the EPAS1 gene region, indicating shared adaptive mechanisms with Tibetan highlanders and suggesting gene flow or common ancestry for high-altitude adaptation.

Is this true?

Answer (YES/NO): YES